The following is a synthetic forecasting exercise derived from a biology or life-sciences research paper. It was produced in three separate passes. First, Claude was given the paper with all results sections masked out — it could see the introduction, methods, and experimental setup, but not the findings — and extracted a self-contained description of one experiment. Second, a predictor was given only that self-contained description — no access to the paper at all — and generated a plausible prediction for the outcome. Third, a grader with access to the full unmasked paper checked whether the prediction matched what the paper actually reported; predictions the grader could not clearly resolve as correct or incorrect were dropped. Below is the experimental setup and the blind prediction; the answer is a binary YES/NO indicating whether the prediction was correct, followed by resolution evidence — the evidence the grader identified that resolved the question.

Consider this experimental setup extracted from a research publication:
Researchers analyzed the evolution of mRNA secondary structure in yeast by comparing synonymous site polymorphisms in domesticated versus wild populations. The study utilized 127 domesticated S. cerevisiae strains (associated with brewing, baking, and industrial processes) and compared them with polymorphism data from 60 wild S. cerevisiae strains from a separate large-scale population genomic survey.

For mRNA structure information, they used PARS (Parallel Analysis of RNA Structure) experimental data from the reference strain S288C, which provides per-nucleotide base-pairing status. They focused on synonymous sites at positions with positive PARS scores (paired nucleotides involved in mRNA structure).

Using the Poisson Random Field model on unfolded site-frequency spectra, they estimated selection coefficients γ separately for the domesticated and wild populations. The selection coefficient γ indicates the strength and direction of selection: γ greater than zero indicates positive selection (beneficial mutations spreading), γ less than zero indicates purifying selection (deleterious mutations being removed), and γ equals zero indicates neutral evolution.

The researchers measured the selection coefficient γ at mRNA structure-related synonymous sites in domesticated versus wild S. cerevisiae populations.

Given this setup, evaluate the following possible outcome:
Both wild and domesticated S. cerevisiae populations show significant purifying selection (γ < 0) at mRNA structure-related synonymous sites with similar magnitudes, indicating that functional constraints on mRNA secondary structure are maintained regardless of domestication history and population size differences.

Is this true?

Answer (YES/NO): NO